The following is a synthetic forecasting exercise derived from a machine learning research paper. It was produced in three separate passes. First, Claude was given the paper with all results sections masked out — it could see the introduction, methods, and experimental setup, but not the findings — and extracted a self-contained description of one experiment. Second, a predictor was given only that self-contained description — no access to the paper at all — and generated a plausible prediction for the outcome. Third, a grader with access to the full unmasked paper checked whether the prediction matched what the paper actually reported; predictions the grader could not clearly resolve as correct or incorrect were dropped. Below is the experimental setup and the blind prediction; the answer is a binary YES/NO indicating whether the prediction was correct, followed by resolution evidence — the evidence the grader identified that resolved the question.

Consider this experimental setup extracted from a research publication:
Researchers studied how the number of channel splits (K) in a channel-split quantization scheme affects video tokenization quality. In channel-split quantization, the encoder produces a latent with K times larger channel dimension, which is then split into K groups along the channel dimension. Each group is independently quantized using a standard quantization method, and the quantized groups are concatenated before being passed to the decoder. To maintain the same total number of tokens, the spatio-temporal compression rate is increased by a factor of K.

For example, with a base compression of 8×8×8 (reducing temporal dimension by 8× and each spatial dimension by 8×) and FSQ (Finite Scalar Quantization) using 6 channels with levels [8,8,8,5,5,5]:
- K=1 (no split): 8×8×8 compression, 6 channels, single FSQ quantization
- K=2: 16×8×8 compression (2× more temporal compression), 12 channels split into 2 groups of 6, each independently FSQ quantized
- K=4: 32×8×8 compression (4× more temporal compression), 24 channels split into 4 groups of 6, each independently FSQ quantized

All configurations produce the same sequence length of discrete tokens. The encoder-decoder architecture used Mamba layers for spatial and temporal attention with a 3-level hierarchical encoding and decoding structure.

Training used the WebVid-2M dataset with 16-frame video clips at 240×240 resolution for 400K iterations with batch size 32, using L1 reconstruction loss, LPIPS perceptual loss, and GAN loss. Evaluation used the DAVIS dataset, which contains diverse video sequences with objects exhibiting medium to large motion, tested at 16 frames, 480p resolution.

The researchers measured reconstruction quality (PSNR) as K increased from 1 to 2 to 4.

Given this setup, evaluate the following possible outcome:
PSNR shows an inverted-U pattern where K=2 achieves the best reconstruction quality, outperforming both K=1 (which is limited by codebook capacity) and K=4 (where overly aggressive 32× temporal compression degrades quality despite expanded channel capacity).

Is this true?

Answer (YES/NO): YES